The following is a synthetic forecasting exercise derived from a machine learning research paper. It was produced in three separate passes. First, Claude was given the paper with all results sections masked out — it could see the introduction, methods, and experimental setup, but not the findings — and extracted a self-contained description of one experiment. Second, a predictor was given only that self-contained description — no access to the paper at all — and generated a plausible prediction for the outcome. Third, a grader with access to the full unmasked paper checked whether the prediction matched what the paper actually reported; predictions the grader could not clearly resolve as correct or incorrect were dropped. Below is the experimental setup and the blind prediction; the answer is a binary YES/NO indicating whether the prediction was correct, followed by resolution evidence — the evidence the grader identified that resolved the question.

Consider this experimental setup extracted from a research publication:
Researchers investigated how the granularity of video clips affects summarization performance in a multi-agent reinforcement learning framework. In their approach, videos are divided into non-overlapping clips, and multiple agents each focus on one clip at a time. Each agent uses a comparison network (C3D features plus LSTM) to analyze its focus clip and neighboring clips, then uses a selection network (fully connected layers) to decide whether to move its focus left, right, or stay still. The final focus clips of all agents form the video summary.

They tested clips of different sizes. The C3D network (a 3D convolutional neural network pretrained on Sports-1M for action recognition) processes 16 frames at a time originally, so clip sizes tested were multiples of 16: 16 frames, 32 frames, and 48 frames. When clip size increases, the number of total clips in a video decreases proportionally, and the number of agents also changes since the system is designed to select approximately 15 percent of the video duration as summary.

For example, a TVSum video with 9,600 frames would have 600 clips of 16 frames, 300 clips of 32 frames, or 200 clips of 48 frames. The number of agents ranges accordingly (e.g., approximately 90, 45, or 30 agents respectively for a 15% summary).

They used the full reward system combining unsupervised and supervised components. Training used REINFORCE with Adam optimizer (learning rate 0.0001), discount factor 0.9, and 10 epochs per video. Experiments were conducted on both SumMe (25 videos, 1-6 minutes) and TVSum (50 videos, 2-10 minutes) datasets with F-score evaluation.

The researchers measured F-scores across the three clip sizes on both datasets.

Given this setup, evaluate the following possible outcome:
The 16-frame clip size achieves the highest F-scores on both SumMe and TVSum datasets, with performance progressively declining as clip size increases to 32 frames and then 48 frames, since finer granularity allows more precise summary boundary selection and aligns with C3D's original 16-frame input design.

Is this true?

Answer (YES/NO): YES